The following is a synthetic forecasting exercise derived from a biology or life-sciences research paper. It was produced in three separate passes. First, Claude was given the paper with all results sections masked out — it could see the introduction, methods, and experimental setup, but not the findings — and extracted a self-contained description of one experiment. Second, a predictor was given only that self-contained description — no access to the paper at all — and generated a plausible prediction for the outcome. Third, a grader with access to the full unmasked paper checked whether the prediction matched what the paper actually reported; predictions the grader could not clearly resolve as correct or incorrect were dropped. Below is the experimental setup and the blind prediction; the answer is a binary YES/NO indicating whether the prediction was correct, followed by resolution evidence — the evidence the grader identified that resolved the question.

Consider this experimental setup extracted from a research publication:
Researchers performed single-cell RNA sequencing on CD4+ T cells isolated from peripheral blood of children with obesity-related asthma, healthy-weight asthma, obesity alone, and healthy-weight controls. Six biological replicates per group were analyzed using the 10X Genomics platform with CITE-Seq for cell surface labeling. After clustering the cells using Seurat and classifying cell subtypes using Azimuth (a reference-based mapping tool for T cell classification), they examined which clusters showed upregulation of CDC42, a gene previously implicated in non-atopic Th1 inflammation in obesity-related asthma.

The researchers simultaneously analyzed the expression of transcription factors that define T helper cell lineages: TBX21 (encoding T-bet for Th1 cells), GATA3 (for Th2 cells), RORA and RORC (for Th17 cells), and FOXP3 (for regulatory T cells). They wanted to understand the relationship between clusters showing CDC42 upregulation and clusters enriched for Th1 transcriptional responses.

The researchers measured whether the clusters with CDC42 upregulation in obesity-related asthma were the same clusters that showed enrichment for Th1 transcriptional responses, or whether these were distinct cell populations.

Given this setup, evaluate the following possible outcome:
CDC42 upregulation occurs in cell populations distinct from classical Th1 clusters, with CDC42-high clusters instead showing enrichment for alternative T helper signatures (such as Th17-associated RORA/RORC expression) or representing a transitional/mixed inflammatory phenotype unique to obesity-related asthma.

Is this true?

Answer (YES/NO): NO